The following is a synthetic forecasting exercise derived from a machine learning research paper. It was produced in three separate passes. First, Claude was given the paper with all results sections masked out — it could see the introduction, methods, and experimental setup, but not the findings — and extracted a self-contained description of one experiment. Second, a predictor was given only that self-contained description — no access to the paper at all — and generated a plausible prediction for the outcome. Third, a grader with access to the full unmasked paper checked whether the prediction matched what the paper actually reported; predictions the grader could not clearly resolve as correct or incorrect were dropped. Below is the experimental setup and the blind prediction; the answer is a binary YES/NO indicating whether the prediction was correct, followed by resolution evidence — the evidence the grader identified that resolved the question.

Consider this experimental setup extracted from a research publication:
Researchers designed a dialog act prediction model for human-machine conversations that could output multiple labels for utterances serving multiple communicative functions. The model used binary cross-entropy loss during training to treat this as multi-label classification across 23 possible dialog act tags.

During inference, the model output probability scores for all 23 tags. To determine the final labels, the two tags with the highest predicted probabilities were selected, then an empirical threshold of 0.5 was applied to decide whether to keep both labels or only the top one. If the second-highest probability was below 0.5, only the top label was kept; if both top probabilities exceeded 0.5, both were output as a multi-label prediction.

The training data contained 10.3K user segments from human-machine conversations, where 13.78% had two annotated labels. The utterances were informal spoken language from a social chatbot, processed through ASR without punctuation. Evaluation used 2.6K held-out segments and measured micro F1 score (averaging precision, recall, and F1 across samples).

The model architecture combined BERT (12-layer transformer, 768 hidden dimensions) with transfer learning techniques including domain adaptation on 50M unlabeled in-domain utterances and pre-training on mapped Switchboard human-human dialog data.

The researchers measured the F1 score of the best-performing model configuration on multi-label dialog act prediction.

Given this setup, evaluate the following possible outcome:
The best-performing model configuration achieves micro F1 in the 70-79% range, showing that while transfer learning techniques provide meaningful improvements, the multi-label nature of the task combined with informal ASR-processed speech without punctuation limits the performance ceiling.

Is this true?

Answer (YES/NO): NO